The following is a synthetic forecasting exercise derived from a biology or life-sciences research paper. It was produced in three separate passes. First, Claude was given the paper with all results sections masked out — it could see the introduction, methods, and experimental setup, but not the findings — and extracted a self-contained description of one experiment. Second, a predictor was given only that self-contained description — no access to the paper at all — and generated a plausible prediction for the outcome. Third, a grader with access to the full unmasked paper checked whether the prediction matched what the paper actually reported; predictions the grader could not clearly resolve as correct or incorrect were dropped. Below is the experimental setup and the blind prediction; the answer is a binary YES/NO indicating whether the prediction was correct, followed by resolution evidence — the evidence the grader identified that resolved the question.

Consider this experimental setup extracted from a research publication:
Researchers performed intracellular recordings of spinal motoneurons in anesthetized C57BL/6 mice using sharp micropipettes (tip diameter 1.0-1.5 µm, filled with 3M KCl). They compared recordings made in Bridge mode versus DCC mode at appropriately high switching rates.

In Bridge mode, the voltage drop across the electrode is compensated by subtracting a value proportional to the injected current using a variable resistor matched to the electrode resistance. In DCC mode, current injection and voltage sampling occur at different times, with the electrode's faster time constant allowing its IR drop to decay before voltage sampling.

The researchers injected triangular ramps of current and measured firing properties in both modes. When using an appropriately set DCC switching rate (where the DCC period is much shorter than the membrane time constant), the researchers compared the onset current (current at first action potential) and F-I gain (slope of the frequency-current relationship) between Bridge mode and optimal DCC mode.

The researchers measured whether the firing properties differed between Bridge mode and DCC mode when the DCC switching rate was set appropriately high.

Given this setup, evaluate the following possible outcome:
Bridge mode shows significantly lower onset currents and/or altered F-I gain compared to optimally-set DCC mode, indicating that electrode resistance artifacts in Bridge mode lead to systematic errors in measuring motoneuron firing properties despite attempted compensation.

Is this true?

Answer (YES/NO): NO